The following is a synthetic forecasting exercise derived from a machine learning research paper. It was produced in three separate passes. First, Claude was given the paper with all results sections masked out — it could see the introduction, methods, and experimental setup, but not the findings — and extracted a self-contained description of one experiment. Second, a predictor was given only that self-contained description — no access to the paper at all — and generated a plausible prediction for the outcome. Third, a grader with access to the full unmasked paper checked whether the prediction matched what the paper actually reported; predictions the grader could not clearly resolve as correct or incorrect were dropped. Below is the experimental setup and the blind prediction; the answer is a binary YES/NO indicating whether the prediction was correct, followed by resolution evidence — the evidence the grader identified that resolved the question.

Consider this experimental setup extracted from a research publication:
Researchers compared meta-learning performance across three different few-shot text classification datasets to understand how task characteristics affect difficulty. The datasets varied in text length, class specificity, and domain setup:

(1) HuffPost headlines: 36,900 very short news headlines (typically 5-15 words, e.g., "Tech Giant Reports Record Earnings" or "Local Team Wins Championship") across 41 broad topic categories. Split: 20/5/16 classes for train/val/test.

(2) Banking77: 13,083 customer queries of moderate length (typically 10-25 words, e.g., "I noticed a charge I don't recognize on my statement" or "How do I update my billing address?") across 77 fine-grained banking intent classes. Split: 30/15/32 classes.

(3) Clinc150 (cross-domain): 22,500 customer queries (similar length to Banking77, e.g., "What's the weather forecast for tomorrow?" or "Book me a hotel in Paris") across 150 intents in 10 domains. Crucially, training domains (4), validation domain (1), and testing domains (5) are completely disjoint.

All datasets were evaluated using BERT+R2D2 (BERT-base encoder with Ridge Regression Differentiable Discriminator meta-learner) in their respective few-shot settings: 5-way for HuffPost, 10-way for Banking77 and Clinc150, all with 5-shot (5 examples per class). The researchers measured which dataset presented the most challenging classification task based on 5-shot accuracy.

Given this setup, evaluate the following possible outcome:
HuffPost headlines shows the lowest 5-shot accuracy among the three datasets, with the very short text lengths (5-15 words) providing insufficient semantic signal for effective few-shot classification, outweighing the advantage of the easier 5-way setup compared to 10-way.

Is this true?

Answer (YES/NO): YES